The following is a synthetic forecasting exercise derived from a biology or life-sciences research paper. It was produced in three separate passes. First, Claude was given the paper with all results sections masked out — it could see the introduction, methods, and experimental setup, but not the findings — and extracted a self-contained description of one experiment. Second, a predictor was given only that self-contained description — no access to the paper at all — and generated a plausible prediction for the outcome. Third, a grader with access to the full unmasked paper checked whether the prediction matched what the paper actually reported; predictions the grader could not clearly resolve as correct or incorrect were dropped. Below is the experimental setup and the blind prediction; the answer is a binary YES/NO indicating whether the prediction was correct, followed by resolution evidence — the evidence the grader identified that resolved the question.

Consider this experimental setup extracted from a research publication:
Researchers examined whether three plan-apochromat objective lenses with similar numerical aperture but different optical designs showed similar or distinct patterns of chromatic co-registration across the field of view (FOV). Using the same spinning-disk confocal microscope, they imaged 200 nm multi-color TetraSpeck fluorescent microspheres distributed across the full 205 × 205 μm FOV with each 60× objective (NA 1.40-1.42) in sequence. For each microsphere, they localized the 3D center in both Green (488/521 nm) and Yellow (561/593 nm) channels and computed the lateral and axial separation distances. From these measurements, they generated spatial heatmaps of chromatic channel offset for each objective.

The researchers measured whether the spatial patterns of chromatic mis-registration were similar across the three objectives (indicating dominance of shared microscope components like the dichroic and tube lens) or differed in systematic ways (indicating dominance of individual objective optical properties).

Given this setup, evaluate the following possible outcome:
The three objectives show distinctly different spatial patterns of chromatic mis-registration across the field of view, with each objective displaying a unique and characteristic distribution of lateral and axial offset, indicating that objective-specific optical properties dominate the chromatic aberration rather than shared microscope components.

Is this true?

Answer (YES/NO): YES